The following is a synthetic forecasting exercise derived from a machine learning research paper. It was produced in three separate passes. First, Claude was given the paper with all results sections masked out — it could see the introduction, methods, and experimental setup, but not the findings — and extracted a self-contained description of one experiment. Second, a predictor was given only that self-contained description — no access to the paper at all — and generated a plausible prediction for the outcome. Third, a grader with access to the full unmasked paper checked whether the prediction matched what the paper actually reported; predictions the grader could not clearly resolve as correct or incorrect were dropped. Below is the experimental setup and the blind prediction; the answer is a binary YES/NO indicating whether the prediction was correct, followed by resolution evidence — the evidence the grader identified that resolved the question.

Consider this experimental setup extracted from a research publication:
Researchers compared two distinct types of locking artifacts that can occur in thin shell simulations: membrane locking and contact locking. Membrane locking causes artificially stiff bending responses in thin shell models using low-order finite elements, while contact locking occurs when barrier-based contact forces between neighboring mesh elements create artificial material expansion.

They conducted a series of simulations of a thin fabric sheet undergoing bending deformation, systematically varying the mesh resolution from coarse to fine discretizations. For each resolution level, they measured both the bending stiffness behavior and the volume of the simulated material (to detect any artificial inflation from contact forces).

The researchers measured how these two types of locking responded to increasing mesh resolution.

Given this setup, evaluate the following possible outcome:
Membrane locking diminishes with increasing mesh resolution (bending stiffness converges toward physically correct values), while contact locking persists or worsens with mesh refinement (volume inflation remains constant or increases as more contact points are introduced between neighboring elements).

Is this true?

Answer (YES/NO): YES